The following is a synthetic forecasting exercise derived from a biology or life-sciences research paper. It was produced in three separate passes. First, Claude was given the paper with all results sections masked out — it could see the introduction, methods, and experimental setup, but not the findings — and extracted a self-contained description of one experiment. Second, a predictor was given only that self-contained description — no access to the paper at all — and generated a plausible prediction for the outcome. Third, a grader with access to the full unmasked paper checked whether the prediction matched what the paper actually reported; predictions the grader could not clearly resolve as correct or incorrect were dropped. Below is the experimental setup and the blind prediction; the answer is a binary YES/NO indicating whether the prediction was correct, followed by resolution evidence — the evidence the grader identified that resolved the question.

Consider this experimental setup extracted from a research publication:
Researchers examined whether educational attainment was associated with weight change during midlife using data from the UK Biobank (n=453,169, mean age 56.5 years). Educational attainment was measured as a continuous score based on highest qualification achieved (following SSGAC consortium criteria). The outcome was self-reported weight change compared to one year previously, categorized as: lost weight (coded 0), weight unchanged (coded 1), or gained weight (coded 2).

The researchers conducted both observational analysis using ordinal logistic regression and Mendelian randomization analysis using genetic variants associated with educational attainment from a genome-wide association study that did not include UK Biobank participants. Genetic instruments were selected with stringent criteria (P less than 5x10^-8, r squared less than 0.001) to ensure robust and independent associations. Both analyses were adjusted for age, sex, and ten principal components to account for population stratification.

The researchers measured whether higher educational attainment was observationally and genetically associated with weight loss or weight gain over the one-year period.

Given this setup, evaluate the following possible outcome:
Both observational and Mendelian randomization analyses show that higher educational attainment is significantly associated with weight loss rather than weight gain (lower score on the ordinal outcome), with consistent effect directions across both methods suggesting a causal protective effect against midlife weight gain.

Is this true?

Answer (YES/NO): YES